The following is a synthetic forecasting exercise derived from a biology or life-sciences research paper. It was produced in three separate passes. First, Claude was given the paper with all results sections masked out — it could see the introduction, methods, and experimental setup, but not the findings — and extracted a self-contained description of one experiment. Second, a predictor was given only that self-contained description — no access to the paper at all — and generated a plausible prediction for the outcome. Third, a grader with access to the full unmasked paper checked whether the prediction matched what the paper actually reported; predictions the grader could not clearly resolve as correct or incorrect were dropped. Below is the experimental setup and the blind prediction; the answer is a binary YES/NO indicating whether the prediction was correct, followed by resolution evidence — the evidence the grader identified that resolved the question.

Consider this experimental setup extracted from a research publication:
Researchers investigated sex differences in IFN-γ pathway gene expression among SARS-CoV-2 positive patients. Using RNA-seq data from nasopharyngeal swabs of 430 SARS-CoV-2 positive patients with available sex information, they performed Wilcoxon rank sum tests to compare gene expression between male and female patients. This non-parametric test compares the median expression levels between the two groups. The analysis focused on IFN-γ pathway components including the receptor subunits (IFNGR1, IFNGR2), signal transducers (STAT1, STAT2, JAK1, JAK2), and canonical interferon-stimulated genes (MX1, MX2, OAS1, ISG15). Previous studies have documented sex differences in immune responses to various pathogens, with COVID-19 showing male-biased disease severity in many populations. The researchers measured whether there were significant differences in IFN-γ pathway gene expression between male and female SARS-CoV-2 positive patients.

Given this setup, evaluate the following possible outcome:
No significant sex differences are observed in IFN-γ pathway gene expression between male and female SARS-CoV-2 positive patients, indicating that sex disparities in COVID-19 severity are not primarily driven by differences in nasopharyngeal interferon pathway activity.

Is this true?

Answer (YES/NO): YES